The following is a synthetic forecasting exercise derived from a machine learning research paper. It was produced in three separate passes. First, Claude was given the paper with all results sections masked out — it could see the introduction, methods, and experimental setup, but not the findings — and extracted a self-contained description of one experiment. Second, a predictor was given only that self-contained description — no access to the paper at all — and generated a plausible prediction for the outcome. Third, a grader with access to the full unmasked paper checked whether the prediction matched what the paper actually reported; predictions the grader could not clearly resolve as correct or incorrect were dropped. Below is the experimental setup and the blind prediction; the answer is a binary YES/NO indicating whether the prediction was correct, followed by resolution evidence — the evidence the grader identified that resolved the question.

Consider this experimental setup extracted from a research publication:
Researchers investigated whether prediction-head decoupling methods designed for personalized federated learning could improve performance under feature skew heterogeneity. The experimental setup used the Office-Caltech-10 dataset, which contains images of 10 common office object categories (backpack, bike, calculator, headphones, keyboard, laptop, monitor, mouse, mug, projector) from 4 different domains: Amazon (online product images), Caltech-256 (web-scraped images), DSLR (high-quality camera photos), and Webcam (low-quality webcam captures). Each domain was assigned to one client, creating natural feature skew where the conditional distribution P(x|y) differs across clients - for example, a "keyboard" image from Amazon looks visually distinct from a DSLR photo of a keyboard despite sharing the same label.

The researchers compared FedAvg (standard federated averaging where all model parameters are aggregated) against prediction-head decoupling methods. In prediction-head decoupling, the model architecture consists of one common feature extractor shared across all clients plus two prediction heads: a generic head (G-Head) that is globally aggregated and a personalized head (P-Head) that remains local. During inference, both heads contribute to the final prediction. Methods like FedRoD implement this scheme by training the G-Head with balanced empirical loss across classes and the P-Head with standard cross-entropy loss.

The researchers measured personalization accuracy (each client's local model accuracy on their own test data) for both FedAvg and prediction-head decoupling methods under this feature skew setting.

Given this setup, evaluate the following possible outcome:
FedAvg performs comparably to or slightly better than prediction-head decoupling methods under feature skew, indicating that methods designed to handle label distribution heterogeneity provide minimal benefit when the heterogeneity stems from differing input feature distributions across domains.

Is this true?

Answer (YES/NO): NO